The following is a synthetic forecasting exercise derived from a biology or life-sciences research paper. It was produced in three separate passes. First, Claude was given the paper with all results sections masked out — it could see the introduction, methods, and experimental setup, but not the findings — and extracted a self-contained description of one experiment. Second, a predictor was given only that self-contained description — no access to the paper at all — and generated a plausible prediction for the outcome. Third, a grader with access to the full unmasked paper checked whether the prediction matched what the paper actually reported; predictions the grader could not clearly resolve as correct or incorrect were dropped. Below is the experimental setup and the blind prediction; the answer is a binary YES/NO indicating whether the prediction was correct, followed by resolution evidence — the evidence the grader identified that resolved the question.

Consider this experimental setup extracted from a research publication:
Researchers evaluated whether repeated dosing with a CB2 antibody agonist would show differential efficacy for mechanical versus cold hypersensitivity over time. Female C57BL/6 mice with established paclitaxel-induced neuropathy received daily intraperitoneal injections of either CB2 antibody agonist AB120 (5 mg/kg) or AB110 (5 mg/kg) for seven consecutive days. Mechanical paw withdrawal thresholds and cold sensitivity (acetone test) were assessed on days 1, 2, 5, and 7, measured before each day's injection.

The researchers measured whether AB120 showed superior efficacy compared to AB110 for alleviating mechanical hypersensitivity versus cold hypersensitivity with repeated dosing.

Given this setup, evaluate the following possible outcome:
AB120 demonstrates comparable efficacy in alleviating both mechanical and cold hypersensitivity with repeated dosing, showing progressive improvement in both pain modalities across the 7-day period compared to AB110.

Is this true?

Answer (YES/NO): NO